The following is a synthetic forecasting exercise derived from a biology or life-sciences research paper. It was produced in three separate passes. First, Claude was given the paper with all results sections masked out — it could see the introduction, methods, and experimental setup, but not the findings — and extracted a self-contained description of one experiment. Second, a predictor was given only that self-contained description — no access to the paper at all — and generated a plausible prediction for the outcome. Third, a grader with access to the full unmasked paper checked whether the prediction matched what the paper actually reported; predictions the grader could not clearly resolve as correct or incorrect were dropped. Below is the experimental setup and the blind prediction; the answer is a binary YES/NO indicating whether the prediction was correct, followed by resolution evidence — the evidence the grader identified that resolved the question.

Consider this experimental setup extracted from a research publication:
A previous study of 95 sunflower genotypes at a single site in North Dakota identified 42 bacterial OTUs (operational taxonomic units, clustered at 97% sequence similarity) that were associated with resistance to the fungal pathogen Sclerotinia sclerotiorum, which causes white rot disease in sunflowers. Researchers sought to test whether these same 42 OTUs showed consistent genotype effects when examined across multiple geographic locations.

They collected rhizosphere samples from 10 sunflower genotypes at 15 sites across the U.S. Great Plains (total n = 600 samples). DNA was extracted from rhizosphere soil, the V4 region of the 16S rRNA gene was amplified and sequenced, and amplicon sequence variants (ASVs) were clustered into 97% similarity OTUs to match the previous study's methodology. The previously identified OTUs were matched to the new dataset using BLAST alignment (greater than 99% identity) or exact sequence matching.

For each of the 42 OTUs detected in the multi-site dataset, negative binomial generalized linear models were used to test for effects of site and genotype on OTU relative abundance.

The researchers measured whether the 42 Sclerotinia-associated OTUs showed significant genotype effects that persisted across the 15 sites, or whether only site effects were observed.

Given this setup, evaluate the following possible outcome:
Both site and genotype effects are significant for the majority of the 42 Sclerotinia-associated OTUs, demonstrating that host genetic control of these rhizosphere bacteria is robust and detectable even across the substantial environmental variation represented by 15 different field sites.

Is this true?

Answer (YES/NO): NO